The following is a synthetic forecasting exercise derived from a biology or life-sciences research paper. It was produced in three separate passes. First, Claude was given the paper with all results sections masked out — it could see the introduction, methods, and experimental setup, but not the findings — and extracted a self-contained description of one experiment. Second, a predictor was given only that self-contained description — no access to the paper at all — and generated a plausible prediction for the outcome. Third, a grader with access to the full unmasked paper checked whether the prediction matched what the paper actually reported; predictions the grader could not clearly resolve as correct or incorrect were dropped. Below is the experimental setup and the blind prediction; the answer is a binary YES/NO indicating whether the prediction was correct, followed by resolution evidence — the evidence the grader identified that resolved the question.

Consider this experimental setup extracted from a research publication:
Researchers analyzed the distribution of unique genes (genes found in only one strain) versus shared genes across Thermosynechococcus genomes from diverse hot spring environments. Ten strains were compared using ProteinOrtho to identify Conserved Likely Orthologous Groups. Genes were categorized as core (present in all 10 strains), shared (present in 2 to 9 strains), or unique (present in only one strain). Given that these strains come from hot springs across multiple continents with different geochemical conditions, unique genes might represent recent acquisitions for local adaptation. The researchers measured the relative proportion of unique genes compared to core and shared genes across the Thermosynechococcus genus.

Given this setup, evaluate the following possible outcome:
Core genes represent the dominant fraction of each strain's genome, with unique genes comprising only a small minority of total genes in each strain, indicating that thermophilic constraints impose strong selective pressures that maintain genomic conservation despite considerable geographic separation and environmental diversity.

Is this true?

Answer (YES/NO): YES